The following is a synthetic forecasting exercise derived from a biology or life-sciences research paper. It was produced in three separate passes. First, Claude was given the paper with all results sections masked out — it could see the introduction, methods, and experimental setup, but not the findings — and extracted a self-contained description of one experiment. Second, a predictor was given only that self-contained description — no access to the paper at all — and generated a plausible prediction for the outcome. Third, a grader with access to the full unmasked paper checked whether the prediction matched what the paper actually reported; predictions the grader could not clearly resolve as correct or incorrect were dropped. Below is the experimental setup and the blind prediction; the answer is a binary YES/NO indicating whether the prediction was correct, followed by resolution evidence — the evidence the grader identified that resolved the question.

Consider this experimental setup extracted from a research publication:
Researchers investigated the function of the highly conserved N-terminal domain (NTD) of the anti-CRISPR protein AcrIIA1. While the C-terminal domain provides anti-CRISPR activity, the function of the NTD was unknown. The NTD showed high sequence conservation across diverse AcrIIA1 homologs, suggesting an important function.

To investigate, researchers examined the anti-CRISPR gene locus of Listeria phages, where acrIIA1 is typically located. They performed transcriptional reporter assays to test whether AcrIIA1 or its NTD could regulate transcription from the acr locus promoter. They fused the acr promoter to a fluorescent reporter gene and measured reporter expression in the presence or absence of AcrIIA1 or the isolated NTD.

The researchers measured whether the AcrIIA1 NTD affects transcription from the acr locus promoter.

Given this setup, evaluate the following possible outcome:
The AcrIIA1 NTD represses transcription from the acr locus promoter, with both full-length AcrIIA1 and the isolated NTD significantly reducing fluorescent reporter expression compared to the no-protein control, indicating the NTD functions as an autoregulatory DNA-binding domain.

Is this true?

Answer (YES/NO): YES